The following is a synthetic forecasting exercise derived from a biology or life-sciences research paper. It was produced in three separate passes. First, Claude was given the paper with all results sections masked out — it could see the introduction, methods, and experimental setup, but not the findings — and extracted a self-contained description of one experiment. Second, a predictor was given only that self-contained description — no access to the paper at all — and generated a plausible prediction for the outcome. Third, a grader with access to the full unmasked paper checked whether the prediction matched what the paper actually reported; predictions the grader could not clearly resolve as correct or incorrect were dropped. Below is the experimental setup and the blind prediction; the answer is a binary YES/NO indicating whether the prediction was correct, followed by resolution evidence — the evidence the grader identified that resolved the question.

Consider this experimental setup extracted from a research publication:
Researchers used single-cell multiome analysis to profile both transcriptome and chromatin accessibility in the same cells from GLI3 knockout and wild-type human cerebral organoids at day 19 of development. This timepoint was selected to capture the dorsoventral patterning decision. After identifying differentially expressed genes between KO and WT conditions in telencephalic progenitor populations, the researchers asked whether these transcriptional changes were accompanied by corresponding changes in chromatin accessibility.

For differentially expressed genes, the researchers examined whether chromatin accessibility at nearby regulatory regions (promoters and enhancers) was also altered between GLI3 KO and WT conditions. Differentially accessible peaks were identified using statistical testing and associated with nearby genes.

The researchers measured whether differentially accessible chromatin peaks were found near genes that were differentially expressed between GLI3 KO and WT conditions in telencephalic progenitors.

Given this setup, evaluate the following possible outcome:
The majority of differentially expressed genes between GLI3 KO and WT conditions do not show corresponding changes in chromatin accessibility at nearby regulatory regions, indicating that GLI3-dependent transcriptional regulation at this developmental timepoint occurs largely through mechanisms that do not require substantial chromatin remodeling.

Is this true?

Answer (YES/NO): NO